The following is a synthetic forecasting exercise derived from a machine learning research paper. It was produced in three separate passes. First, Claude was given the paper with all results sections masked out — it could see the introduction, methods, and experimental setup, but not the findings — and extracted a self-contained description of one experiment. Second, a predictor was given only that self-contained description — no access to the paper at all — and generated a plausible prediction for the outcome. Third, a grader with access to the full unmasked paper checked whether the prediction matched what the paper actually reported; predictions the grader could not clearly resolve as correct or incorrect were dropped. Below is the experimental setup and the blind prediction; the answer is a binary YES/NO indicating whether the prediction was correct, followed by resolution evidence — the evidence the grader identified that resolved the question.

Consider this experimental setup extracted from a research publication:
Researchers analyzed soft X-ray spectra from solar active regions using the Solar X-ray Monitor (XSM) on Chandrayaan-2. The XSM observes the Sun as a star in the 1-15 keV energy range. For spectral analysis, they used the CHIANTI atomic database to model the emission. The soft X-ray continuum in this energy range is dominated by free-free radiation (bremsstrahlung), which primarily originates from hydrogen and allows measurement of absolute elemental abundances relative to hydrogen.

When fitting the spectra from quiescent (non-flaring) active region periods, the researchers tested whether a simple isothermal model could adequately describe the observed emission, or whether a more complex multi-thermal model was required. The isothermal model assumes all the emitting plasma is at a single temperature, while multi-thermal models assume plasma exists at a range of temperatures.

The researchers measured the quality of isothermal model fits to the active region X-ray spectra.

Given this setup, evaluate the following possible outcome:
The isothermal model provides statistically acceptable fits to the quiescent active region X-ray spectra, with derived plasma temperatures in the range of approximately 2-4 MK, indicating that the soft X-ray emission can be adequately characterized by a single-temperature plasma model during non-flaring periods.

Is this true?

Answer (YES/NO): YES